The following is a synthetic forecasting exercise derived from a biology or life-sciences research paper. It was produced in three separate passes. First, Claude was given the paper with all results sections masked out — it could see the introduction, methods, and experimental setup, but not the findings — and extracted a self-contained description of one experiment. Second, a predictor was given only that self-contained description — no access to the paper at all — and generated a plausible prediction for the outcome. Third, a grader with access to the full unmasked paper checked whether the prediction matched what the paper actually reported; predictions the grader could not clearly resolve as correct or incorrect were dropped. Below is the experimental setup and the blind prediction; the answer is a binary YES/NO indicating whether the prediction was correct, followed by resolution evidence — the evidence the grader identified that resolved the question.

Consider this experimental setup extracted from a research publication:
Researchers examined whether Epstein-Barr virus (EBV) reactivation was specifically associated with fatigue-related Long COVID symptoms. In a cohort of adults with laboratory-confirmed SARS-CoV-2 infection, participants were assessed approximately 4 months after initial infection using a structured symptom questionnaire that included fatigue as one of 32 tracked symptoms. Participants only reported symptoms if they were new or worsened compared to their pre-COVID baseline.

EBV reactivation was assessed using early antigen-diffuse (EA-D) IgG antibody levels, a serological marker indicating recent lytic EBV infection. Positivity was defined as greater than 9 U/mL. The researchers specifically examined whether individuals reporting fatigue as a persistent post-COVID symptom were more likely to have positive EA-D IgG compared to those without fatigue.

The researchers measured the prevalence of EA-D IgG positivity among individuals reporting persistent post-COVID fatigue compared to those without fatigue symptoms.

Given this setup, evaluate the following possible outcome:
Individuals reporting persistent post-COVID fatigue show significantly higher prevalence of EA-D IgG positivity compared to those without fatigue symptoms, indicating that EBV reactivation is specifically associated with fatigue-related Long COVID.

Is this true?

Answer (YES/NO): YES